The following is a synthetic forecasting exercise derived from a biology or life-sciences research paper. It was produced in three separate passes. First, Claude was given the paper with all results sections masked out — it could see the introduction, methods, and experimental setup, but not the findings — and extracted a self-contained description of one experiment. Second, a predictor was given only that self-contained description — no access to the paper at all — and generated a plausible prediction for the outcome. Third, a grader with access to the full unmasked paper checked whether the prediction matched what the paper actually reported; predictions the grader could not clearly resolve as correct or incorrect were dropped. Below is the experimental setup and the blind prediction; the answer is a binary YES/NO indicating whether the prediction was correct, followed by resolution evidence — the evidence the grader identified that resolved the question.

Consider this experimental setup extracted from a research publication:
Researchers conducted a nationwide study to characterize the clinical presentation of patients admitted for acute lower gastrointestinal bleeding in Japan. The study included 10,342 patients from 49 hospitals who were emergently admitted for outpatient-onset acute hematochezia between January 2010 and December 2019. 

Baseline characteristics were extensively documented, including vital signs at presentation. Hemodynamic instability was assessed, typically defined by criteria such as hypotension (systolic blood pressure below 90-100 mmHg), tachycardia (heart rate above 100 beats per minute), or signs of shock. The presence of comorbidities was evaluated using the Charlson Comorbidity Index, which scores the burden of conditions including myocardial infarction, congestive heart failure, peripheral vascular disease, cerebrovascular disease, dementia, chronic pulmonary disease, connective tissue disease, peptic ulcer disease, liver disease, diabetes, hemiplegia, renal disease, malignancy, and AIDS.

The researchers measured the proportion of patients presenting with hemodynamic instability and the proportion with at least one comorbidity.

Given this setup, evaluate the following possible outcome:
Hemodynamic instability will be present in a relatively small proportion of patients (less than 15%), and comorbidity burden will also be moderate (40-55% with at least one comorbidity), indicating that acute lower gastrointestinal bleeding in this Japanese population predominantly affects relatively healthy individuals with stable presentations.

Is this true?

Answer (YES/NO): NO